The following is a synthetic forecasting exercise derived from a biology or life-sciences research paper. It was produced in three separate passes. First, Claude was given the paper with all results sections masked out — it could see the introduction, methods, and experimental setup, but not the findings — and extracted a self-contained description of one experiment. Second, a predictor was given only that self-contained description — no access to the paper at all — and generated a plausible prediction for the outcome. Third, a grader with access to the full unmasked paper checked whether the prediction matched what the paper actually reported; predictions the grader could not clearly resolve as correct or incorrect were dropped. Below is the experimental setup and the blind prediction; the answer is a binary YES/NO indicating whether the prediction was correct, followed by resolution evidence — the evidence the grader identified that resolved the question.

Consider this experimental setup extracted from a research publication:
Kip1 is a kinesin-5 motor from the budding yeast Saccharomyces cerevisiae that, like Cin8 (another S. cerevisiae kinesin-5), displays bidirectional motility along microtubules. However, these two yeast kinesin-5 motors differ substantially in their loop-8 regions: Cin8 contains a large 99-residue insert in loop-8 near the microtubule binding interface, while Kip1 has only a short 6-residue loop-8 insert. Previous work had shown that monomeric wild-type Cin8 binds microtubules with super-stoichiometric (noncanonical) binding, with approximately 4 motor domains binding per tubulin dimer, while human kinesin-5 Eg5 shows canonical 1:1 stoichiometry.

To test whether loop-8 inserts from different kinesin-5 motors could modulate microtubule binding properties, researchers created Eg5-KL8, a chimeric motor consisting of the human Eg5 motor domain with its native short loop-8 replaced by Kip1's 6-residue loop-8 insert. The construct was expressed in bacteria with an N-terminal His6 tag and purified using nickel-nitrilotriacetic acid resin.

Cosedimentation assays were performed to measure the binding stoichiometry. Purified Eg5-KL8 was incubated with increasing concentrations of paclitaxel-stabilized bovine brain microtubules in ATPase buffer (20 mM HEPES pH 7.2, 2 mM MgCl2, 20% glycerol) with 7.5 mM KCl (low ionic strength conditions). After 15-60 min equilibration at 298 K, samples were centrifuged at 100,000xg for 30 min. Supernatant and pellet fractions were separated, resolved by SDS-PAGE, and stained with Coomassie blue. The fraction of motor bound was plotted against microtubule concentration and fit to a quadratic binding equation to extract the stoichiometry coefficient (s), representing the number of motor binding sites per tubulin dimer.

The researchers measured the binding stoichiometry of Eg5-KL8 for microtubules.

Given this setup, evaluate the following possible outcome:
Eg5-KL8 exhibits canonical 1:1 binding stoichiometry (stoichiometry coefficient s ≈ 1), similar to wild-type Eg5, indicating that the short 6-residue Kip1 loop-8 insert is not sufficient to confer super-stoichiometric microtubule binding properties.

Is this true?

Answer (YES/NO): YES